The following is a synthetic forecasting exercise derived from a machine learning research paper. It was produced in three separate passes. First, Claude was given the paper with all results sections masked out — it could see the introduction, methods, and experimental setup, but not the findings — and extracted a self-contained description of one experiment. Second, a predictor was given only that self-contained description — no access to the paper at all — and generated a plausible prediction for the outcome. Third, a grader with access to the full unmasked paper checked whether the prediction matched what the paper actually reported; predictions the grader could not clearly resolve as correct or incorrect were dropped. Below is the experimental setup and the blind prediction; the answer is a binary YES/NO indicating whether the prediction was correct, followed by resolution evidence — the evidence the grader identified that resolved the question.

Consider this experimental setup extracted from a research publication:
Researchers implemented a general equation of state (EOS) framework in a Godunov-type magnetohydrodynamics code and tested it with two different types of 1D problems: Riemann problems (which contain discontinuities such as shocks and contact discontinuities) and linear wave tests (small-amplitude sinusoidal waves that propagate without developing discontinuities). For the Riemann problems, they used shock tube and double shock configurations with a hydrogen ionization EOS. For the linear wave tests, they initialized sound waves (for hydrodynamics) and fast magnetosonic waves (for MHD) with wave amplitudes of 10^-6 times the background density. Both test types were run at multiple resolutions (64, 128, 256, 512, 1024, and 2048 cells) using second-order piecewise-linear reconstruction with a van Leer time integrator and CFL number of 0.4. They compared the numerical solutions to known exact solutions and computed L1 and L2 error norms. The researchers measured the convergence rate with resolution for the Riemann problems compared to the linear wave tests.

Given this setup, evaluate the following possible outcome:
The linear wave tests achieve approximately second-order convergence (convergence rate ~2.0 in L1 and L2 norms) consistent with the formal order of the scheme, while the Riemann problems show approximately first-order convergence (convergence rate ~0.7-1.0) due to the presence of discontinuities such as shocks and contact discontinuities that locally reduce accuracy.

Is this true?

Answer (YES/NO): NO